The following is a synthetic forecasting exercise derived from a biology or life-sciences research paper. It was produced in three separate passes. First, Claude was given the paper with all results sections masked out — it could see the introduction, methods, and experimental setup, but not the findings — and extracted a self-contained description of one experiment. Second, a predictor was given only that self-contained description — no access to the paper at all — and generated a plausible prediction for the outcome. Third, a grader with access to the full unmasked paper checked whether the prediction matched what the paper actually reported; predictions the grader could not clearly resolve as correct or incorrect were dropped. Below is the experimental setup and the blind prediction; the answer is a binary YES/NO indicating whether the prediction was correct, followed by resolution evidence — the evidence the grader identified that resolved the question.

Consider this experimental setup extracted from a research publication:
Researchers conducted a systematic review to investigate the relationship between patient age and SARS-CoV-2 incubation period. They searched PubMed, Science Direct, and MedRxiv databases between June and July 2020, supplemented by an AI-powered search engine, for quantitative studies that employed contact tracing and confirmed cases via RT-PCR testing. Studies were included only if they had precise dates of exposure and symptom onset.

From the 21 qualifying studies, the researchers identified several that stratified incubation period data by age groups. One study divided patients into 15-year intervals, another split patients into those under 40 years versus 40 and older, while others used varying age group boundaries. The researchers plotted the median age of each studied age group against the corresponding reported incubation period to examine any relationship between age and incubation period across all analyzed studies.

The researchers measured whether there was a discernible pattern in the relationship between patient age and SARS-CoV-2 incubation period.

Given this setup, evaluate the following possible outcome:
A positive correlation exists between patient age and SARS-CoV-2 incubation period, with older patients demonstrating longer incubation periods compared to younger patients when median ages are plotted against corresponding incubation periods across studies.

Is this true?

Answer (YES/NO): NO